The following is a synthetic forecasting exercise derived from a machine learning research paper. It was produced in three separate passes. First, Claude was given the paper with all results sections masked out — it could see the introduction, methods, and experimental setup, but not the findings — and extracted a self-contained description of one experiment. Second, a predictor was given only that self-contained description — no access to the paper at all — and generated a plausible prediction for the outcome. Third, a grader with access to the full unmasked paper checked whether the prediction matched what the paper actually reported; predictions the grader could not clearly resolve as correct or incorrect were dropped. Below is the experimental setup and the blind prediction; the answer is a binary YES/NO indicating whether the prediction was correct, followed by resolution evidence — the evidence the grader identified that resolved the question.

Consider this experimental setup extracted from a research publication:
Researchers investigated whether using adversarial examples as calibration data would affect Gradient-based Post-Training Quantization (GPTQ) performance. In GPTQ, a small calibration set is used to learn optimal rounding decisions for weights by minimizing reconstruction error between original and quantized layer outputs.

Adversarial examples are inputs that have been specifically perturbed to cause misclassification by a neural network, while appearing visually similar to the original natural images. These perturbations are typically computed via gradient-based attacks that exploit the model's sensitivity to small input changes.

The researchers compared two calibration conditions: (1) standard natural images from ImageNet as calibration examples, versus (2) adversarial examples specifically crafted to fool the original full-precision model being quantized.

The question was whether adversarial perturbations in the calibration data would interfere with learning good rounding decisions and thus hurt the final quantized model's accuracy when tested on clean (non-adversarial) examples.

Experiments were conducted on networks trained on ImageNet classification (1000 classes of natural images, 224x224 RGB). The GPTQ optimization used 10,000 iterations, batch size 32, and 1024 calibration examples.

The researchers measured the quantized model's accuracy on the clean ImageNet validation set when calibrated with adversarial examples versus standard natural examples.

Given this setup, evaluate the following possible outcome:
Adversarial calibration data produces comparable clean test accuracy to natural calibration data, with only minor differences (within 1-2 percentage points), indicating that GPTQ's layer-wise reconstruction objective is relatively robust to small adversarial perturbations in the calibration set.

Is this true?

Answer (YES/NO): YES